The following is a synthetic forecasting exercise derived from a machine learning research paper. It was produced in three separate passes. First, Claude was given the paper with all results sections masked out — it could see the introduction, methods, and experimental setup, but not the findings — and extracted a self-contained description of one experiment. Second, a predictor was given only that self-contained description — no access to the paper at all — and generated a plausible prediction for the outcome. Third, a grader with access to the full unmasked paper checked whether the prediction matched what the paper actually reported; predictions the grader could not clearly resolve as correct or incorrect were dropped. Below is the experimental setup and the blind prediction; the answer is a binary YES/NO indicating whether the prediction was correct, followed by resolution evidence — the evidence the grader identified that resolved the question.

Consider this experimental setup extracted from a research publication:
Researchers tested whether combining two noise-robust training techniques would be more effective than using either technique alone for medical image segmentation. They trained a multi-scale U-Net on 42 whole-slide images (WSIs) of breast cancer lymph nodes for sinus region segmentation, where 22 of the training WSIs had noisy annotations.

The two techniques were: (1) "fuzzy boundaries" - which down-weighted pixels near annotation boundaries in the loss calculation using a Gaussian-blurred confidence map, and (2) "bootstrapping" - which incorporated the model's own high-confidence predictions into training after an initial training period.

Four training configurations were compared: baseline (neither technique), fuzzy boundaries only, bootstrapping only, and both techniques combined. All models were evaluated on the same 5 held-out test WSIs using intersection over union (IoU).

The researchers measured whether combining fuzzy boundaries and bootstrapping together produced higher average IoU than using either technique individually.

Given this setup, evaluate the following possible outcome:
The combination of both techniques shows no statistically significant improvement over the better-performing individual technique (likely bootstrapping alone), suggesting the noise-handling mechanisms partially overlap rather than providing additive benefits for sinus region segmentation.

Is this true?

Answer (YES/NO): NO